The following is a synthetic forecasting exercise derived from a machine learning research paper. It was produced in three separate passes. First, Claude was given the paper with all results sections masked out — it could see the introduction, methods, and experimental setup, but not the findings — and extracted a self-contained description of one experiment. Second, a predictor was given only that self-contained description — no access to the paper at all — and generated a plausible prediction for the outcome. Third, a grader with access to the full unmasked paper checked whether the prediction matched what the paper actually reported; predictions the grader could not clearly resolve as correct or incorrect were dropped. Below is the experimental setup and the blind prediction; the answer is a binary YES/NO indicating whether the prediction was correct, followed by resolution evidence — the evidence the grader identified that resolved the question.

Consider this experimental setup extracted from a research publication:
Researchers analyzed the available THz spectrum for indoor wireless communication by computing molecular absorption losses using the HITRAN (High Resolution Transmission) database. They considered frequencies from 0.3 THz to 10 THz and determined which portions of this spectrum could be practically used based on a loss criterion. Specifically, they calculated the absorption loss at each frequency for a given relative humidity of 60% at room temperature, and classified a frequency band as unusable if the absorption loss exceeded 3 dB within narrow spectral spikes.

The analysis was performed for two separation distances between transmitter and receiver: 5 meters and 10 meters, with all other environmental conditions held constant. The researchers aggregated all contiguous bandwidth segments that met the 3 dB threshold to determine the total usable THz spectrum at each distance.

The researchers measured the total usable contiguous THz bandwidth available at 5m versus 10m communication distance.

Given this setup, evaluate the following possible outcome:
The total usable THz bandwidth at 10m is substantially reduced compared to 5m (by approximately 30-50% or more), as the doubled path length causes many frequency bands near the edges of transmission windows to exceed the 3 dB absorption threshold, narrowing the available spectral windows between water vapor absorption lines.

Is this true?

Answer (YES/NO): YES